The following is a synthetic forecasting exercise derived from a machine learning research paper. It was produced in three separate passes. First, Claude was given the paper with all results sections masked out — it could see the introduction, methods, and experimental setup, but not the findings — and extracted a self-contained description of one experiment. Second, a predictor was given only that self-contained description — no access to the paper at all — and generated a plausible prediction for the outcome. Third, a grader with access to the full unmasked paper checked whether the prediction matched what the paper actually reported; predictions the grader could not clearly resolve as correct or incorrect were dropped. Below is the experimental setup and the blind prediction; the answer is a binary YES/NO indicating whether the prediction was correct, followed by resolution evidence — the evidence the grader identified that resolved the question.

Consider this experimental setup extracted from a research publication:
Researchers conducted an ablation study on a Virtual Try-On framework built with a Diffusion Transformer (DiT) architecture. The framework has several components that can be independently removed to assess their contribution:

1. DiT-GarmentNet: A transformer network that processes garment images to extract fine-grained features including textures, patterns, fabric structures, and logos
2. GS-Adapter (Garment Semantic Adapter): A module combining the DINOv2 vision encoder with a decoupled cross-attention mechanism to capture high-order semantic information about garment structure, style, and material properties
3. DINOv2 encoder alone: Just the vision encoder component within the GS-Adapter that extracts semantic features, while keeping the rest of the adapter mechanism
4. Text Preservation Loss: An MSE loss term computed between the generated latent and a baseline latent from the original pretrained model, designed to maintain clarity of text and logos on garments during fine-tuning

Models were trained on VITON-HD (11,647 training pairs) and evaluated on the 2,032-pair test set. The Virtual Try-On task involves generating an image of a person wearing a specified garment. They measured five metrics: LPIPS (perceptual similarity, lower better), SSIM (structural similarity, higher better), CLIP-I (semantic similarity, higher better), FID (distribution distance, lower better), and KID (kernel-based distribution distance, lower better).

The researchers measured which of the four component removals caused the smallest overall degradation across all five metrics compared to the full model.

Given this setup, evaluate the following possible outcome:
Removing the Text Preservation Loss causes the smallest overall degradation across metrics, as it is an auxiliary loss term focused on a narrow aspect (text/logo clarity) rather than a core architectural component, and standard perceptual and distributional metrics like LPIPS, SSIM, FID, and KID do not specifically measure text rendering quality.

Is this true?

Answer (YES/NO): YES